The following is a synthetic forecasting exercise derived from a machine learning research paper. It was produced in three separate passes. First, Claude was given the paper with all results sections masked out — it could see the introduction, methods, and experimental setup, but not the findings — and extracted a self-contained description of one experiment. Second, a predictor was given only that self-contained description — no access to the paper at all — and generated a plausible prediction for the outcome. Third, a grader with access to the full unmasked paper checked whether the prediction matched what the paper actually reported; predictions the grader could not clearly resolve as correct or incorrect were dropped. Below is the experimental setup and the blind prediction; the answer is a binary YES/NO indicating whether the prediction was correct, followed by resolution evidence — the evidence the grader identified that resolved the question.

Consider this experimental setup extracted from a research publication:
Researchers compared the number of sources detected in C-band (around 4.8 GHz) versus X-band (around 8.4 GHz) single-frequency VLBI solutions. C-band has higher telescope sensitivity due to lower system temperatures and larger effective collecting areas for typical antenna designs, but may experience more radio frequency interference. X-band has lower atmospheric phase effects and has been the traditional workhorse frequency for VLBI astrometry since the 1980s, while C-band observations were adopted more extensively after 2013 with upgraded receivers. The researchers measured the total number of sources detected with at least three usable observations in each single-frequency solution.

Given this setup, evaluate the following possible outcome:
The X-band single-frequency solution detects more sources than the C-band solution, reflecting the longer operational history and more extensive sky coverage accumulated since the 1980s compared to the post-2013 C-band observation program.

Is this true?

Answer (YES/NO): YES